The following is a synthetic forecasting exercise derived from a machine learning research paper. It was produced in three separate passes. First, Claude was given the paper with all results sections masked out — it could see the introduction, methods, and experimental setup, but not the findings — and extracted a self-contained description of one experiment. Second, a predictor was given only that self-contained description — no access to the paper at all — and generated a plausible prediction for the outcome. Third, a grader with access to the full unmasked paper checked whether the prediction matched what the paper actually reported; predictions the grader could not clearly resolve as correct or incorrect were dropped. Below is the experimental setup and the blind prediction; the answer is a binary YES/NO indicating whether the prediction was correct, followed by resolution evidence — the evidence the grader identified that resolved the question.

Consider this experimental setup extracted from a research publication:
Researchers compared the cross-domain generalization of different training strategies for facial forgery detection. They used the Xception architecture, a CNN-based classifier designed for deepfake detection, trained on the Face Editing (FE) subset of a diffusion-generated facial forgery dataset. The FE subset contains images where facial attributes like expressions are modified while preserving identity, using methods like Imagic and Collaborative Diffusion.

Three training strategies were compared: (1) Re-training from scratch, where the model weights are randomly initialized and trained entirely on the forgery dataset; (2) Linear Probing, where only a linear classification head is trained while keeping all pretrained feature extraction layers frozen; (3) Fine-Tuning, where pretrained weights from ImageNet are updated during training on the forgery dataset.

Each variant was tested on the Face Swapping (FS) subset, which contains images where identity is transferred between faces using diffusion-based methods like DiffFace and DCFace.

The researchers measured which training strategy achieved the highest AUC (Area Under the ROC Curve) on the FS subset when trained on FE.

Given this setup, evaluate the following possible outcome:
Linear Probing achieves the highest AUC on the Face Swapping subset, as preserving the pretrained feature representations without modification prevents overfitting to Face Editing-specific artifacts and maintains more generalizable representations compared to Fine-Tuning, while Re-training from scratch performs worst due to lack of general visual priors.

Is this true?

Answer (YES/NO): YES